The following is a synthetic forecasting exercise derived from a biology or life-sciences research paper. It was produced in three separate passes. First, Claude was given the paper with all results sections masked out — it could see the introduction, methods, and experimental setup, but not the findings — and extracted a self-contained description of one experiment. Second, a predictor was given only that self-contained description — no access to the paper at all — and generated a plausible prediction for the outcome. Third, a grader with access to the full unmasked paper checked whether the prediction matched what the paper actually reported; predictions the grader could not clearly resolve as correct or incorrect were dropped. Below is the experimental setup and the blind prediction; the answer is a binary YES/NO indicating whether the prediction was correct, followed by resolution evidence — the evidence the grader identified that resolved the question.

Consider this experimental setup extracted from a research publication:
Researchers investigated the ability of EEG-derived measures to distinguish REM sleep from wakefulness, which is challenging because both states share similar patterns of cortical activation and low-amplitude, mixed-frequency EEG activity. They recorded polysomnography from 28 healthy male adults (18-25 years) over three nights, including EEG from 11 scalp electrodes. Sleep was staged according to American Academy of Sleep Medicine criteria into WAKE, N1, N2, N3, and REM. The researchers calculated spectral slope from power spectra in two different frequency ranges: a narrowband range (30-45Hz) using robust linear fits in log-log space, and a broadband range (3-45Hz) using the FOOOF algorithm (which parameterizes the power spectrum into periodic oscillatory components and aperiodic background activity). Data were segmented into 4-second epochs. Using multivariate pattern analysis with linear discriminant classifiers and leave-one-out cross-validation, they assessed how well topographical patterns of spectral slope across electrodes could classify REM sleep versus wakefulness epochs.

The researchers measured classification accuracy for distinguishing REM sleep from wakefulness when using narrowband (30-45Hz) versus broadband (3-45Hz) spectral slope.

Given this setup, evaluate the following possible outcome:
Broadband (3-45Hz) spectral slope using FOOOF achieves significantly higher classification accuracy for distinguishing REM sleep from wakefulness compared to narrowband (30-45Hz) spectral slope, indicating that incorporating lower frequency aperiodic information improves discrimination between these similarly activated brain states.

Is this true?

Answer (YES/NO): NO